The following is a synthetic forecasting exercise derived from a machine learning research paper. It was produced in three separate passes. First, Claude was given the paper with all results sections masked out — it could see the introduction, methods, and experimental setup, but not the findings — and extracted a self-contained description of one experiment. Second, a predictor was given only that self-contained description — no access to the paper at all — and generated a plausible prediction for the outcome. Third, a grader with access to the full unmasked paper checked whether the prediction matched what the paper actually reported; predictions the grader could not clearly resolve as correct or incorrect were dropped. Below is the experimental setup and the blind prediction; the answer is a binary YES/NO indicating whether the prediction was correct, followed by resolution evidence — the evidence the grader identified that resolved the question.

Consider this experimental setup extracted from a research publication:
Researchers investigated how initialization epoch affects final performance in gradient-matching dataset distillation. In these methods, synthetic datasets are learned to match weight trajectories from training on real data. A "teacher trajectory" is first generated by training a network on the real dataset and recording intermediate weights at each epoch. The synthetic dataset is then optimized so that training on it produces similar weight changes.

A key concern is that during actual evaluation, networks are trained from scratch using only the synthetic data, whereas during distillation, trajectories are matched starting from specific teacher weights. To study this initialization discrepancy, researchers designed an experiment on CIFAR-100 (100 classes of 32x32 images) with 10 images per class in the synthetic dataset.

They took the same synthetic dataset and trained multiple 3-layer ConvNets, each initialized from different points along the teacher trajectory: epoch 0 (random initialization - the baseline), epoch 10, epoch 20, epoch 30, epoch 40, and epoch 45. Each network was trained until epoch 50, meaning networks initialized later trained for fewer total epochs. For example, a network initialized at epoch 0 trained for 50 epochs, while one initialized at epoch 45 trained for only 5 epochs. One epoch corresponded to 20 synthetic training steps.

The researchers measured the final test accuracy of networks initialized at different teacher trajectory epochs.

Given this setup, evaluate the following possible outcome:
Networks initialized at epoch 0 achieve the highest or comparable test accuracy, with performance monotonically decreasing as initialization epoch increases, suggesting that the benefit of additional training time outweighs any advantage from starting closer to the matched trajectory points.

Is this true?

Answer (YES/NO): NO